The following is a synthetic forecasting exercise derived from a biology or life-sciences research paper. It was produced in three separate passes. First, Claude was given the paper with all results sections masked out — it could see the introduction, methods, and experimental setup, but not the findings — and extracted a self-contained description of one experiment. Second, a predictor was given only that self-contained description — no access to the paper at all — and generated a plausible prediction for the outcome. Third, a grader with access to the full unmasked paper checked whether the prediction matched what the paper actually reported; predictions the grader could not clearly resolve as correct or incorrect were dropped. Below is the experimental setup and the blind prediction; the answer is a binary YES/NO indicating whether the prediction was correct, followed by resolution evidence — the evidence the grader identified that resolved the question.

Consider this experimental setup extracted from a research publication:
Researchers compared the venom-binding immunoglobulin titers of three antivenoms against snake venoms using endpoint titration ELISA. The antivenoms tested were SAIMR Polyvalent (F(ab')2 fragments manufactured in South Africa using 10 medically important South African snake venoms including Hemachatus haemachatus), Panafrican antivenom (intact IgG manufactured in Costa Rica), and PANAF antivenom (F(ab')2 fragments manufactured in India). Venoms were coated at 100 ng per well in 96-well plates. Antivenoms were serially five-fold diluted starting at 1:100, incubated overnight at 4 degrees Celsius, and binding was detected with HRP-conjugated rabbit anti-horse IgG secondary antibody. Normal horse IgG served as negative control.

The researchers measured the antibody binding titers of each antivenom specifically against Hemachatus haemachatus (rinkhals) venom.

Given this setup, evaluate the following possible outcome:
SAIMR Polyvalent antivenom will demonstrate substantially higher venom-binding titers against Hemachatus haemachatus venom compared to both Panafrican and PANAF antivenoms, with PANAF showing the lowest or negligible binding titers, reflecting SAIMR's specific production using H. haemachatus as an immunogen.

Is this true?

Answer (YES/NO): NO